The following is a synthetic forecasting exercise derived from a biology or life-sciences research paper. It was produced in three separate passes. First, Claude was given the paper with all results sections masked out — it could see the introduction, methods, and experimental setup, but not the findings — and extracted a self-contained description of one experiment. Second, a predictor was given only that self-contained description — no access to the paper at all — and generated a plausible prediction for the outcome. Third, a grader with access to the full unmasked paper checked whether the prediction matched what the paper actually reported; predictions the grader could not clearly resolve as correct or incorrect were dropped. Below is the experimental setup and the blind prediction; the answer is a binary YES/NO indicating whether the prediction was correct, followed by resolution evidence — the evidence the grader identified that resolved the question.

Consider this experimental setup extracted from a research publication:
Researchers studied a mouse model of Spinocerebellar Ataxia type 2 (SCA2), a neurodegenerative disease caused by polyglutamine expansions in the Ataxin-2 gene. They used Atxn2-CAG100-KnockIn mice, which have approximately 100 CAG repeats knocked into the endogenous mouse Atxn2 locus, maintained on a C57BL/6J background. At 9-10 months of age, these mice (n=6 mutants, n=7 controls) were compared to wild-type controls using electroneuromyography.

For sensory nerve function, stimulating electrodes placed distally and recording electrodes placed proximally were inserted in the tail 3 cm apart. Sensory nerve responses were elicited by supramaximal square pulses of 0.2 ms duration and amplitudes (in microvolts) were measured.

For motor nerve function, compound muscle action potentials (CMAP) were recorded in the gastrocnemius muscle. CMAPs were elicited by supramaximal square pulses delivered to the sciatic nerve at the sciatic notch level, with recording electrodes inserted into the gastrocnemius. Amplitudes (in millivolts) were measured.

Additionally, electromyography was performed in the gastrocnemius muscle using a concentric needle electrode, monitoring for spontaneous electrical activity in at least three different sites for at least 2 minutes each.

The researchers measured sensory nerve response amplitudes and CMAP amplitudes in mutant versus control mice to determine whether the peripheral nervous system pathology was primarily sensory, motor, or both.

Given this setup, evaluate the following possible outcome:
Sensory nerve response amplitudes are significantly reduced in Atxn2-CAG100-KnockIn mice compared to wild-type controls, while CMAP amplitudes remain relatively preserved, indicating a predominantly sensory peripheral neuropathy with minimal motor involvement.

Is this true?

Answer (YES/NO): YES